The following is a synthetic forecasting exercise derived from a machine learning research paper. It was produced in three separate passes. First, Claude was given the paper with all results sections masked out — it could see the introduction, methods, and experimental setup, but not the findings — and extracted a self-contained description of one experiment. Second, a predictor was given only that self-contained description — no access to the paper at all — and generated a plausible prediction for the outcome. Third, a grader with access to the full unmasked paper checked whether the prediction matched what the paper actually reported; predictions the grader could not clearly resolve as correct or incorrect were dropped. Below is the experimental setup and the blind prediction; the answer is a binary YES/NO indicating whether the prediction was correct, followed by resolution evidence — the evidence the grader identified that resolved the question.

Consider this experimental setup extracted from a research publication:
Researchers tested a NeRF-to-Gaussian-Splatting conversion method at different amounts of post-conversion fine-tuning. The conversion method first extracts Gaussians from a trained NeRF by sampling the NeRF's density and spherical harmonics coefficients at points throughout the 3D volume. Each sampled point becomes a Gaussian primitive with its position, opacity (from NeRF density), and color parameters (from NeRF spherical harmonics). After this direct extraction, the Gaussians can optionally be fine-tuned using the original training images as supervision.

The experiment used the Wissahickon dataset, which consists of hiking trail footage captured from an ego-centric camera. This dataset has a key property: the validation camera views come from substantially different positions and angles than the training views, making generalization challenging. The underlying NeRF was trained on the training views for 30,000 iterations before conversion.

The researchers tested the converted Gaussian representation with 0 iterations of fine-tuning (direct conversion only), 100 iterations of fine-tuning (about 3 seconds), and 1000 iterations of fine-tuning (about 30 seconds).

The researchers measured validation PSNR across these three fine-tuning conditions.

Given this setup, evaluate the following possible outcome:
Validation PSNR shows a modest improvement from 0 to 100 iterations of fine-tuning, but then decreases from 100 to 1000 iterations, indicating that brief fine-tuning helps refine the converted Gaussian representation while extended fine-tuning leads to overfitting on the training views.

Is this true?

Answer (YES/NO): NO